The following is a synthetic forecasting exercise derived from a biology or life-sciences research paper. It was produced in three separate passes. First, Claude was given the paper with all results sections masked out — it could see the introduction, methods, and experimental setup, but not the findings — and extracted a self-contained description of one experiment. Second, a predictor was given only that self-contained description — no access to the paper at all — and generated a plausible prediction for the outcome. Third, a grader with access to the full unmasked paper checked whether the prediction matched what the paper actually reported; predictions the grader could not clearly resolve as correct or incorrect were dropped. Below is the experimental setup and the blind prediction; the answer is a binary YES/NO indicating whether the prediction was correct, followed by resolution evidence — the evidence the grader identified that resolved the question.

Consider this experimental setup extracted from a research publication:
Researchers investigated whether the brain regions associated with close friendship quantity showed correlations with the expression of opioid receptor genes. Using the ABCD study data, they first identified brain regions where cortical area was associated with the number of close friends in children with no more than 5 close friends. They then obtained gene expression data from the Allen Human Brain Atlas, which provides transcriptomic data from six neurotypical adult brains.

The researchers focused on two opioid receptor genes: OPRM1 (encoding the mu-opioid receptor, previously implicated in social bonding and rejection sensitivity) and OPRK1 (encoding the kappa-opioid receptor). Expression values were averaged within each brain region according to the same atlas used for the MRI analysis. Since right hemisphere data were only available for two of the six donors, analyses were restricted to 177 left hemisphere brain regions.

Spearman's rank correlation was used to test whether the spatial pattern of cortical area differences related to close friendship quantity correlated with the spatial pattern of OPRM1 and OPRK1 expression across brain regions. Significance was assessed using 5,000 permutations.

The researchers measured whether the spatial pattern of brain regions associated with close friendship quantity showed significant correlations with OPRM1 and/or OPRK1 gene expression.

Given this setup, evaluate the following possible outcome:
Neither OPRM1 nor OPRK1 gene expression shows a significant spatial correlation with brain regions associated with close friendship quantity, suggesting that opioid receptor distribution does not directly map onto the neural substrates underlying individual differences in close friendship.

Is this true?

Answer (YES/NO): NO